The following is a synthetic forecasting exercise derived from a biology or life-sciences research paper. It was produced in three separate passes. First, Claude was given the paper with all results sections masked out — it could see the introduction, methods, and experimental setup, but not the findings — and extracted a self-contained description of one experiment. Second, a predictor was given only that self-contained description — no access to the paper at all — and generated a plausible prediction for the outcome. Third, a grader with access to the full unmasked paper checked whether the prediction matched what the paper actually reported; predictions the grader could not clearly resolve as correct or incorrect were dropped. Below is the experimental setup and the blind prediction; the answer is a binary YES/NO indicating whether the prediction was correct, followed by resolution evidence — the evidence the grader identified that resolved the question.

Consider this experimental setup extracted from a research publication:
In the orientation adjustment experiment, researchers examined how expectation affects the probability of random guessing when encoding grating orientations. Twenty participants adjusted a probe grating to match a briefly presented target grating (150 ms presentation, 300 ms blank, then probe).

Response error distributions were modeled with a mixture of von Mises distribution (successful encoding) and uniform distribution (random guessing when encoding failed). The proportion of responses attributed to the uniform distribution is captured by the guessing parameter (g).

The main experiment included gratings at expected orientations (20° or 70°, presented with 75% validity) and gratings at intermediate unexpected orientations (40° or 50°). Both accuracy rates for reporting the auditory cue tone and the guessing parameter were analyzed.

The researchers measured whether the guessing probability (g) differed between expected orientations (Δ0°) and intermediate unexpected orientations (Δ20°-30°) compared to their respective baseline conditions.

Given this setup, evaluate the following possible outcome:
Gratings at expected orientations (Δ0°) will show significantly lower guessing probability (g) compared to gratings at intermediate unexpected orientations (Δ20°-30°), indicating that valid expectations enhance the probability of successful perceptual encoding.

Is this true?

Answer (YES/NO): NO